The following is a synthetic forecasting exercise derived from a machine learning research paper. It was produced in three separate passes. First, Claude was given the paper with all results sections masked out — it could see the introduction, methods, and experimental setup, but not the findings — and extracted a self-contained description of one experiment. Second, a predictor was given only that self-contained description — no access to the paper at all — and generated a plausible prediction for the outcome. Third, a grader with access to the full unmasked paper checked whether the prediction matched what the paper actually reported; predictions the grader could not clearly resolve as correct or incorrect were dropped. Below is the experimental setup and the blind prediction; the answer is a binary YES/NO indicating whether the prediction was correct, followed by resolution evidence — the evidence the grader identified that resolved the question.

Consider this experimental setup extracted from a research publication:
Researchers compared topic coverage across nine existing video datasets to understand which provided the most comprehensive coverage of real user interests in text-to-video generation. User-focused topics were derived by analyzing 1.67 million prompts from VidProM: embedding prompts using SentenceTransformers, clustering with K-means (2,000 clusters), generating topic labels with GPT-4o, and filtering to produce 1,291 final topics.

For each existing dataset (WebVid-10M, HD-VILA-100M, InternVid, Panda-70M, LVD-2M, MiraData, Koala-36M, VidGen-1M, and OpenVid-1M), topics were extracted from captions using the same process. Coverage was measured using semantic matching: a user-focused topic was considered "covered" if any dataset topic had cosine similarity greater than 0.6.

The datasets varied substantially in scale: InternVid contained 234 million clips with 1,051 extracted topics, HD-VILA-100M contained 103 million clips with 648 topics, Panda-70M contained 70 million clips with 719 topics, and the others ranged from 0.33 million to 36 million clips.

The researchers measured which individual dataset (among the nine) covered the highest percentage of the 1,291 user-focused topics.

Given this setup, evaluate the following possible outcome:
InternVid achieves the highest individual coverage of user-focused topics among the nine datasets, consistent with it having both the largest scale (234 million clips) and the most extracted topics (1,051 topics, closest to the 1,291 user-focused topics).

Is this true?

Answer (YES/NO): YES